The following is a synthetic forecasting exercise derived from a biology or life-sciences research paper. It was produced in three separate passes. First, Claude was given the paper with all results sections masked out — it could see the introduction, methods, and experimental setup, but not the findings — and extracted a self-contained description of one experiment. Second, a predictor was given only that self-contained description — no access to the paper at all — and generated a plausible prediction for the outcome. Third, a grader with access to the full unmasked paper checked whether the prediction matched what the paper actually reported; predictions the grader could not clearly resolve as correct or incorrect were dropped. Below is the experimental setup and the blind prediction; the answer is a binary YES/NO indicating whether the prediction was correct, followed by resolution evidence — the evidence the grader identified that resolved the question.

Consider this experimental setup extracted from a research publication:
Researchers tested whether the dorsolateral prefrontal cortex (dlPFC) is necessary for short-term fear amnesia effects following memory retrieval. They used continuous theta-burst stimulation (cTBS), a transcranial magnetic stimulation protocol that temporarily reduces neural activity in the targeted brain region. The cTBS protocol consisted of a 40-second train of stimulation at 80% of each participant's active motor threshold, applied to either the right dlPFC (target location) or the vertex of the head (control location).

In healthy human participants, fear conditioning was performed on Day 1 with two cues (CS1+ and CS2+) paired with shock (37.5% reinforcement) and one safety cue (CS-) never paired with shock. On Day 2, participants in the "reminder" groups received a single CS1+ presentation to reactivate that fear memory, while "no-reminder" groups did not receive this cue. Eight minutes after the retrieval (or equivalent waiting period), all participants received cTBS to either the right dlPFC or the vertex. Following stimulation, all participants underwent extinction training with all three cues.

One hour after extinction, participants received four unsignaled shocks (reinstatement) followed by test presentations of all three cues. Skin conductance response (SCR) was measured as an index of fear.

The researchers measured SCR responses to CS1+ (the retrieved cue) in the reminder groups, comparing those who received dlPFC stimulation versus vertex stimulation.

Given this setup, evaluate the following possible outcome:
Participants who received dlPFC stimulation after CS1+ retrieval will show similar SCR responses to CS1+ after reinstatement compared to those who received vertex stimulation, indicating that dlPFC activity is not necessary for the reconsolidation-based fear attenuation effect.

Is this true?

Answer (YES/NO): NO